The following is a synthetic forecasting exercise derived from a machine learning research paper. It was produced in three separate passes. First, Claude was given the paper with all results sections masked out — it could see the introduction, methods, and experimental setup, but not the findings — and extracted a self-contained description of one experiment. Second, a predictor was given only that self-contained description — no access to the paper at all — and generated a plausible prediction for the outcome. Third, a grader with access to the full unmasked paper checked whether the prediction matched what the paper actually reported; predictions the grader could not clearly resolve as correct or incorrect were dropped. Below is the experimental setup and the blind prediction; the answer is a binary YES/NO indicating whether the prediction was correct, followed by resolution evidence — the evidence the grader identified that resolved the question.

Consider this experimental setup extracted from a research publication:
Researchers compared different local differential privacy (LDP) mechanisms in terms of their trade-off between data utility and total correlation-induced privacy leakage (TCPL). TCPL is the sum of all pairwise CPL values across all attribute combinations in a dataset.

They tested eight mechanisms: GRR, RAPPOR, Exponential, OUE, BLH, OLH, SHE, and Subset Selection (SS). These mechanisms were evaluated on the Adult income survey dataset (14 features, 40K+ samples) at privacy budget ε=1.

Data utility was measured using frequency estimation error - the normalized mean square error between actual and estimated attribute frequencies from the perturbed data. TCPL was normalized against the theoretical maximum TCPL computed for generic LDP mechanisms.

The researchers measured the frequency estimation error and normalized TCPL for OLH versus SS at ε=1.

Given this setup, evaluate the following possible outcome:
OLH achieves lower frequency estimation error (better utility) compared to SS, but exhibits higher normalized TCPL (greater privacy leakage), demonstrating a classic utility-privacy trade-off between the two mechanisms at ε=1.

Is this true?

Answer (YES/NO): NO